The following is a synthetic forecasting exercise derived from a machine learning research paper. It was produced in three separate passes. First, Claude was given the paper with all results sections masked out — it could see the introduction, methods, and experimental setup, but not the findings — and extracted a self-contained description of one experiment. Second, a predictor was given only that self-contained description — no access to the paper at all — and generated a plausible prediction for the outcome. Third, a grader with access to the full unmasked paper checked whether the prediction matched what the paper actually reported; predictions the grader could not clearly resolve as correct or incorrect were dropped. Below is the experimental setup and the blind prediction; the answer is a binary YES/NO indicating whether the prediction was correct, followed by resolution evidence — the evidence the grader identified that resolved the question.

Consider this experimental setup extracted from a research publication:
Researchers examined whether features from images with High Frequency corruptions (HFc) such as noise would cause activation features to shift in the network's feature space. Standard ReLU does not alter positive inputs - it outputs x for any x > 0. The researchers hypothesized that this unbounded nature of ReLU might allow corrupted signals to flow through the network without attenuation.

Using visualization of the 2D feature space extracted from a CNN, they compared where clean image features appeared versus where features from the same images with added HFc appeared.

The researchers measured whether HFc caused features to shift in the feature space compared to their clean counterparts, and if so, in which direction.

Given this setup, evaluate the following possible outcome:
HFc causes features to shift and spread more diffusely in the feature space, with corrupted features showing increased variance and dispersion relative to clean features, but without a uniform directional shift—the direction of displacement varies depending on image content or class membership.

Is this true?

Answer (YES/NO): NO